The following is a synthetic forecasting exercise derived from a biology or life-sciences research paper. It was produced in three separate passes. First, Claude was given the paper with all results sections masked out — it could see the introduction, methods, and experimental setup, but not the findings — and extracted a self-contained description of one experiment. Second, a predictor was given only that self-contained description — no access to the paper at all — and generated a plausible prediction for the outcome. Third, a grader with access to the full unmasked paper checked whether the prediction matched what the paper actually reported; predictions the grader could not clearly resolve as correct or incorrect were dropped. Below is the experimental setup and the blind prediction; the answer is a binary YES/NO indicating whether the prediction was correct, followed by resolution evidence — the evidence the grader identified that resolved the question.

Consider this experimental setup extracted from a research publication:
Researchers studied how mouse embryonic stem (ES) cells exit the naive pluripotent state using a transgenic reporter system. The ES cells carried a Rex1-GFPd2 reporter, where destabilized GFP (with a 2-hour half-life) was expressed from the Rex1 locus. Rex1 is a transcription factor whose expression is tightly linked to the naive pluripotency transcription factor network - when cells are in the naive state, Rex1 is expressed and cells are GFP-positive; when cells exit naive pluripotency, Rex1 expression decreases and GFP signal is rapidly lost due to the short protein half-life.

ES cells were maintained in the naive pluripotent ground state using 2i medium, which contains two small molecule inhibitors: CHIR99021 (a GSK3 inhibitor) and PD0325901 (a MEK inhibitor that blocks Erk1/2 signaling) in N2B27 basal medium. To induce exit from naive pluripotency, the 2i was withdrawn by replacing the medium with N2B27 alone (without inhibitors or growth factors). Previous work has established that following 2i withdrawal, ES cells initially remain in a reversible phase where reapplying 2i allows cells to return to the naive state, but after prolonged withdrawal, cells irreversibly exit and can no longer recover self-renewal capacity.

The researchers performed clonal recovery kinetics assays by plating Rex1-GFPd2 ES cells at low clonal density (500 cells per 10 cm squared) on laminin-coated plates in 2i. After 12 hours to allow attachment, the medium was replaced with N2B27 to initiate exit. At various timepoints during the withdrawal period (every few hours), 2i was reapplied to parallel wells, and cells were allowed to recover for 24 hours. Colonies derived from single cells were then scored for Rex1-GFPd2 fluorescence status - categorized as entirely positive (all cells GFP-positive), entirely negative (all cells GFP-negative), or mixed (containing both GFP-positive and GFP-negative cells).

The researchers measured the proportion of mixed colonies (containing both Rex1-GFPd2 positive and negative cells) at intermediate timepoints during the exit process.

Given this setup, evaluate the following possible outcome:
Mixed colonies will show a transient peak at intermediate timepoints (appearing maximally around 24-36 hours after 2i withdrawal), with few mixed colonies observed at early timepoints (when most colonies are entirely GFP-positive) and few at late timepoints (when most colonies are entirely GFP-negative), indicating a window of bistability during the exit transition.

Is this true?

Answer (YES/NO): NO